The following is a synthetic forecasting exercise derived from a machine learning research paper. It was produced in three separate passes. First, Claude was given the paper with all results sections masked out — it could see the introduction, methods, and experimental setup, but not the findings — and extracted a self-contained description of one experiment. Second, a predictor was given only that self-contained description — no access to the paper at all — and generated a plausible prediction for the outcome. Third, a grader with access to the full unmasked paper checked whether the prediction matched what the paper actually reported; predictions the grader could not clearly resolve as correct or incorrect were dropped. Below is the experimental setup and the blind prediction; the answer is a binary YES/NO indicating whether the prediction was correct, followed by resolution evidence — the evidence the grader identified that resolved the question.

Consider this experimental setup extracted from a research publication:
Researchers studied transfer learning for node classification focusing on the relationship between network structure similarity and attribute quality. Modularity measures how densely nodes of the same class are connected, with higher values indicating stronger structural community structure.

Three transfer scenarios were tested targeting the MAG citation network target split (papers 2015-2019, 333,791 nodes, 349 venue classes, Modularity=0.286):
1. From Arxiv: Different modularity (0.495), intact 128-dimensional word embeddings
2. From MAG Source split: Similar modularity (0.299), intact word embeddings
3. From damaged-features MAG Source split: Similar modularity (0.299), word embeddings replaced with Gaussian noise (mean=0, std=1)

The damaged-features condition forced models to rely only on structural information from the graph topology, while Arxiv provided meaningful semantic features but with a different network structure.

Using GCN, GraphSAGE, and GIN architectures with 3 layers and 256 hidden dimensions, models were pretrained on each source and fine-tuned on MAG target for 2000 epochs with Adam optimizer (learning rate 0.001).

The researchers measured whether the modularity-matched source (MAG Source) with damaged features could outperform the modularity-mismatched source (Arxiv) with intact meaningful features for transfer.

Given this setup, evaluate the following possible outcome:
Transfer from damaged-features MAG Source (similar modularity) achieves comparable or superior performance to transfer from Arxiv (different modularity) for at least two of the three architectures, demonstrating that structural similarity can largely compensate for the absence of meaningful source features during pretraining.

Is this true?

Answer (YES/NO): NO